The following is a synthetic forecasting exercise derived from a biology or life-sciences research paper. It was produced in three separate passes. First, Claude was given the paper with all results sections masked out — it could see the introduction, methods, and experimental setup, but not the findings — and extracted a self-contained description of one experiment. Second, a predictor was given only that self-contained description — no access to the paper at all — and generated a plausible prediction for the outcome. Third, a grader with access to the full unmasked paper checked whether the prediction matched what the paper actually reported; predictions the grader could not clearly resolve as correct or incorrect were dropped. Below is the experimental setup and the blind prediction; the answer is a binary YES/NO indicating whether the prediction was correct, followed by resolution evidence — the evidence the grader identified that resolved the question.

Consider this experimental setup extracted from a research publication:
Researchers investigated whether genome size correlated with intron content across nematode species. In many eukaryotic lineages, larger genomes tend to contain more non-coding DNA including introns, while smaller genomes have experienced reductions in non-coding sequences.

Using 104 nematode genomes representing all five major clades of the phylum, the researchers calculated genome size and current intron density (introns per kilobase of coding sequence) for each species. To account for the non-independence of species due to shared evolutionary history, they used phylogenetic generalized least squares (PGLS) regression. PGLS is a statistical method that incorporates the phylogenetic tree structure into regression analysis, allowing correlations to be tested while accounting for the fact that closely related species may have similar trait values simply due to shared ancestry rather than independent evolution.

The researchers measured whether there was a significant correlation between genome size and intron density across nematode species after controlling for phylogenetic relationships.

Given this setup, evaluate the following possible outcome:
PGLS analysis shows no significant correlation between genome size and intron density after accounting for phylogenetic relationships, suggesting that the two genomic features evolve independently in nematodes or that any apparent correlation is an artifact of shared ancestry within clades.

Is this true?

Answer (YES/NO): YES